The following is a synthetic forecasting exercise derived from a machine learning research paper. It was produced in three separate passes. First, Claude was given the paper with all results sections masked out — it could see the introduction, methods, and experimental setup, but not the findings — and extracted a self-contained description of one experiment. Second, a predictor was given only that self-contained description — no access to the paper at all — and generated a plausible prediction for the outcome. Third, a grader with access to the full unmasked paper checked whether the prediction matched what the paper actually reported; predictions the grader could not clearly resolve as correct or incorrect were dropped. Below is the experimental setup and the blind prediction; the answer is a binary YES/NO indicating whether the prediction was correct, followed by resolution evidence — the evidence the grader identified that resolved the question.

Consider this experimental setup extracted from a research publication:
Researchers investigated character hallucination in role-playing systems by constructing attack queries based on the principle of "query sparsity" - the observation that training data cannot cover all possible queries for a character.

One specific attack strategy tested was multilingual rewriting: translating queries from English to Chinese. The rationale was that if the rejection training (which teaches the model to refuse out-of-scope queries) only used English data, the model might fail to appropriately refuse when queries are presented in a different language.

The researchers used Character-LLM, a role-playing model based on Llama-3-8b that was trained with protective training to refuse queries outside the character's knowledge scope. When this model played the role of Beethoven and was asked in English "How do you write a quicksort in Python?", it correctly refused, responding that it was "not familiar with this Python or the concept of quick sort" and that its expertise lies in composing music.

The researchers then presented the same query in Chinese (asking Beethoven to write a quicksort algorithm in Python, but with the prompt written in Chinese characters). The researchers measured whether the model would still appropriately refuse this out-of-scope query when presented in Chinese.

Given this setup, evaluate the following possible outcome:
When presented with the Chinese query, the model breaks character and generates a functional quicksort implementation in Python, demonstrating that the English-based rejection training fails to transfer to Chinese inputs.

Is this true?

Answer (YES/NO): YES